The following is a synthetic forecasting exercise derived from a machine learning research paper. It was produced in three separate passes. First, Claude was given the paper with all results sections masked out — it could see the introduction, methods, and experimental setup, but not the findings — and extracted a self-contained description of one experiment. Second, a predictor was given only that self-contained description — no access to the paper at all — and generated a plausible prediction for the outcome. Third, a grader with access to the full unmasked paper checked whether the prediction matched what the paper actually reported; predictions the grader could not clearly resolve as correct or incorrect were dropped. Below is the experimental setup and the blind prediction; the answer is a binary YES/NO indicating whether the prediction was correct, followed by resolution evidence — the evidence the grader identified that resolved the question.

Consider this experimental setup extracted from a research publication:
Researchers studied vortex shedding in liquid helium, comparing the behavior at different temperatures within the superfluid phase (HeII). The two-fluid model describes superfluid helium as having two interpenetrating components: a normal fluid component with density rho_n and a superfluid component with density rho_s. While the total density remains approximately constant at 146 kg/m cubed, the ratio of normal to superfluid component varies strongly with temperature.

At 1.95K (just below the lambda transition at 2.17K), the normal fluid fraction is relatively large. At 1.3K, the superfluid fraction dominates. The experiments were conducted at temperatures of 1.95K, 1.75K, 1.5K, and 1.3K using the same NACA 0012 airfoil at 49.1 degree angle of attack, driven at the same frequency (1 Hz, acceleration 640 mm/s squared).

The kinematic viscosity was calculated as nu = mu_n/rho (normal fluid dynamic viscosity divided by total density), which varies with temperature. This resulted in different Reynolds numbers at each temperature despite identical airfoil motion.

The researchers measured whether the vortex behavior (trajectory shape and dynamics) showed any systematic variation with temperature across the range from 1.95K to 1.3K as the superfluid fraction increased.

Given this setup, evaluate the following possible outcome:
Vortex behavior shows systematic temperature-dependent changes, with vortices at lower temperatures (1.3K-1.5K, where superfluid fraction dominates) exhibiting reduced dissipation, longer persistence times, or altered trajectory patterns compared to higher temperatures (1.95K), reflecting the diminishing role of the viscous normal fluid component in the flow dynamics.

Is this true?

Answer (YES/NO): NO